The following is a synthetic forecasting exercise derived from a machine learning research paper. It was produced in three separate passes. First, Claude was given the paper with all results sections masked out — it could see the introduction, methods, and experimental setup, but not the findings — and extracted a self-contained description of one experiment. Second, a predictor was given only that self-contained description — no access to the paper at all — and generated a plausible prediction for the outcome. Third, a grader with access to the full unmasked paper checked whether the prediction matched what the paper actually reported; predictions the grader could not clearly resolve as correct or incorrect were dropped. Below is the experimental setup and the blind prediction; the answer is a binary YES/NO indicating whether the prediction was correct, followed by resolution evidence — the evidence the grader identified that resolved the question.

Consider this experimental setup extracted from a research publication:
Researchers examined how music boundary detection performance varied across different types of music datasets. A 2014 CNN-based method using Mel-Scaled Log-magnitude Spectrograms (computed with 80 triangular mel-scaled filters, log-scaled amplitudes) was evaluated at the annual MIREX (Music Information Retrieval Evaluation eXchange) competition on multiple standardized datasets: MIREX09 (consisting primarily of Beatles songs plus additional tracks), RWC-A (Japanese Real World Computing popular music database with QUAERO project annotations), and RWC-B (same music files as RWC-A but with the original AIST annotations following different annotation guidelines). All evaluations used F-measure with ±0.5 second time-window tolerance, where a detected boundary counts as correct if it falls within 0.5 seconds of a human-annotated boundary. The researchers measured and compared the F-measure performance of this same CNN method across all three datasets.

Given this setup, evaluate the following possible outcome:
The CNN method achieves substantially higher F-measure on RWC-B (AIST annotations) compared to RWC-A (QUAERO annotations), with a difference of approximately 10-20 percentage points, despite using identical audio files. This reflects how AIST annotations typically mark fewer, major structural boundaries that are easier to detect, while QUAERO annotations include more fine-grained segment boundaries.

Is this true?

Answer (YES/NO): NO